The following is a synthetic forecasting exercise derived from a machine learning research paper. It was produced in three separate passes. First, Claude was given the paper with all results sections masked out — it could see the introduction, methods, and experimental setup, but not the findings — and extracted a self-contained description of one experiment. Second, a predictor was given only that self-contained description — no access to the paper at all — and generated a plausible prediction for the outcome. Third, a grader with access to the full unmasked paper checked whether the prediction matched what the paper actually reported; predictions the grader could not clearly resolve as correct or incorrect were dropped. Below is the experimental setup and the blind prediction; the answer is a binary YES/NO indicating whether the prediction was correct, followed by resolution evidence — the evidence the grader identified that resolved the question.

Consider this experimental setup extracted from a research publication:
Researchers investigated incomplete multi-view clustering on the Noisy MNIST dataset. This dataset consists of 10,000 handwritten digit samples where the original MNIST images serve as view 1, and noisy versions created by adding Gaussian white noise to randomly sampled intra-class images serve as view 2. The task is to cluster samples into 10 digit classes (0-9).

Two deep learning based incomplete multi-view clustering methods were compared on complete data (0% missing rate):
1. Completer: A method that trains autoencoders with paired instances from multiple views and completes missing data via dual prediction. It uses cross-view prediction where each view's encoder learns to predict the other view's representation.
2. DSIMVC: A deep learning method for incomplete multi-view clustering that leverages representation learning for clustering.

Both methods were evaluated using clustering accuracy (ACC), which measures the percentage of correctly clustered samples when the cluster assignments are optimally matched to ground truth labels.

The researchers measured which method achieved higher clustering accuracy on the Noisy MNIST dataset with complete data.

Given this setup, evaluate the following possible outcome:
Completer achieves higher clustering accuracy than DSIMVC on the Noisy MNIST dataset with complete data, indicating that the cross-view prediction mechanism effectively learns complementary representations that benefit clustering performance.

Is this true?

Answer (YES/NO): NO